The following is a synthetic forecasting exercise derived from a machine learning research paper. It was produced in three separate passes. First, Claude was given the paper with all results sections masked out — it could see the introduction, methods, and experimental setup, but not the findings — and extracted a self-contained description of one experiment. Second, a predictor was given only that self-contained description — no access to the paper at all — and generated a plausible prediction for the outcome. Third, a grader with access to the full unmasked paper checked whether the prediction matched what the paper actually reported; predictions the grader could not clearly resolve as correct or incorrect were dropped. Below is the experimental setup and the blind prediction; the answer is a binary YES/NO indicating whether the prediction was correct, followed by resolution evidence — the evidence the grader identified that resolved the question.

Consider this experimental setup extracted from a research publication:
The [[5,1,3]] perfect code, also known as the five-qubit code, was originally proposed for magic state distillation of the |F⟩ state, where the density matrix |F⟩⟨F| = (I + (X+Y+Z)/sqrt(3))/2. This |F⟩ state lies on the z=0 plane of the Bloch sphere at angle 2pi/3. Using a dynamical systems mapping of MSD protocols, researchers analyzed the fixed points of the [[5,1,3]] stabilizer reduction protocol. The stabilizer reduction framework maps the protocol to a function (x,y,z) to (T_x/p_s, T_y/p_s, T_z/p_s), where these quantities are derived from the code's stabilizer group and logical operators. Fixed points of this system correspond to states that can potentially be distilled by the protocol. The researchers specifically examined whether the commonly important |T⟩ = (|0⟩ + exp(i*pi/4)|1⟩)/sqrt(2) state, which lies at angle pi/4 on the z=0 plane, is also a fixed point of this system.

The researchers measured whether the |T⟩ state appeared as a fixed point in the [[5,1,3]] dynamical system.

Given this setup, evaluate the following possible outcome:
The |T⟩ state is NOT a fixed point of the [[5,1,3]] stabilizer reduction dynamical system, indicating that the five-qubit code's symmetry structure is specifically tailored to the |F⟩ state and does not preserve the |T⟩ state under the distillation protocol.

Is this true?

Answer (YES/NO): NO